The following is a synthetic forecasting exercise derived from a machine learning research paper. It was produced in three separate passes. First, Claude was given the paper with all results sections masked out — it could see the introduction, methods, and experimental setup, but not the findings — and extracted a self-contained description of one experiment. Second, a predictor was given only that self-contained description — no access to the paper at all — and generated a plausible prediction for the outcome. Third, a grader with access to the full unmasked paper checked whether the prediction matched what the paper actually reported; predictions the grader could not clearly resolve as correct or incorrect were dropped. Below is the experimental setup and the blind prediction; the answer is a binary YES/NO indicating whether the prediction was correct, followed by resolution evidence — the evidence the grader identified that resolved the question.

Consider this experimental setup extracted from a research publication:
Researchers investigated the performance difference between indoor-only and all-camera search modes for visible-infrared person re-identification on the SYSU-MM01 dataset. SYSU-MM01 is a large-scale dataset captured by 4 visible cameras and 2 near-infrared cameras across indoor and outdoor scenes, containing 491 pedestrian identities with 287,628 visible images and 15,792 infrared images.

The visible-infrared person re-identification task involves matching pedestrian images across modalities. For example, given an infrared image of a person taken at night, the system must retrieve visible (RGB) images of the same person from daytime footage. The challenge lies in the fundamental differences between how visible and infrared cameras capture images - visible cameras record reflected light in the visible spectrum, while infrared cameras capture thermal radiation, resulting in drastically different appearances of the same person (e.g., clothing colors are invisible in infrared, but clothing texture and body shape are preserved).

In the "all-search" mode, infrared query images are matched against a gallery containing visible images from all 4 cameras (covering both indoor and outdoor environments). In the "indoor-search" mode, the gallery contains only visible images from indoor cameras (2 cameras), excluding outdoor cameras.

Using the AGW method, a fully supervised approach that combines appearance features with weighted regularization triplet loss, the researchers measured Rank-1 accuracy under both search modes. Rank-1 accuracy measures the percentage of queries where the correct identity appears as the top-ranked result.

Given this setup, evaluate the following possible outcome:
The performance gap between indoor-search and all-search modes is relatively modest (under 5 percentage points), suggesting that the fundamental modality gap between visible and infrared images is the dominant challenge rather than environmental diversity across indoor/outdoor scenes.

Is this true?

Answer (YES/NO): NO